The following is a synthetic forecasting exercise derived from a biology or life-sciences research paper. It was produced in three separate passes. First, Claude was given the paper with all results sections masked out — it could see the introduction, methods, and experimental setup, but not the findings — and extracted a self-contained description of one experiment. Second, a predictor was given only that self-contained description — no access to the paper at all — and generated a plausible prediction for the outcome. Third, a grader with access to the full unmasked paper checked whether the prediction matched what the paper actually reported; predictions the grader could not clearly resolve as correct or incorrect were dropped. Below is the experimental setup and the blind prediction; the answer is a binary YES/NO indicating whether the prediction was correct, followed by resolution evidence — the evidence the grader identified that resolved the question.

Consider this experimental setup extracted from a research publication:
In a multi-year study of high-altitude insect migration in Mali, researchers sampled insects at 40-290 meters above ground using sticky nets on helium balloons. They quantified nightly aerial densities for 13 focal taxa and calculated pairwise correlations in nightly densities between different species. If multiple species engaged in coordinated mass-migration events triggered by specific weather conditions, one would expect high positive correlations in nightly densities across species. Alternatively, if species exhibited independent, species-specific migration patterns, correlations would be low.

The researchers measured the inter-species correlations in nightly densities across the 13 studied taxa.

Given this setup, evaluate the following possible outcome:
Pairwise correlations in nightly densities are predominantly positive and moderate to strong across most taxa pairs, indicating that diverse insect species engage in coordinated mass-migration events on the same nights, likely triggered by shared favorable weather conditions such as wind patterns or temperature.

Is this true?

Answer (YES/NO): NO